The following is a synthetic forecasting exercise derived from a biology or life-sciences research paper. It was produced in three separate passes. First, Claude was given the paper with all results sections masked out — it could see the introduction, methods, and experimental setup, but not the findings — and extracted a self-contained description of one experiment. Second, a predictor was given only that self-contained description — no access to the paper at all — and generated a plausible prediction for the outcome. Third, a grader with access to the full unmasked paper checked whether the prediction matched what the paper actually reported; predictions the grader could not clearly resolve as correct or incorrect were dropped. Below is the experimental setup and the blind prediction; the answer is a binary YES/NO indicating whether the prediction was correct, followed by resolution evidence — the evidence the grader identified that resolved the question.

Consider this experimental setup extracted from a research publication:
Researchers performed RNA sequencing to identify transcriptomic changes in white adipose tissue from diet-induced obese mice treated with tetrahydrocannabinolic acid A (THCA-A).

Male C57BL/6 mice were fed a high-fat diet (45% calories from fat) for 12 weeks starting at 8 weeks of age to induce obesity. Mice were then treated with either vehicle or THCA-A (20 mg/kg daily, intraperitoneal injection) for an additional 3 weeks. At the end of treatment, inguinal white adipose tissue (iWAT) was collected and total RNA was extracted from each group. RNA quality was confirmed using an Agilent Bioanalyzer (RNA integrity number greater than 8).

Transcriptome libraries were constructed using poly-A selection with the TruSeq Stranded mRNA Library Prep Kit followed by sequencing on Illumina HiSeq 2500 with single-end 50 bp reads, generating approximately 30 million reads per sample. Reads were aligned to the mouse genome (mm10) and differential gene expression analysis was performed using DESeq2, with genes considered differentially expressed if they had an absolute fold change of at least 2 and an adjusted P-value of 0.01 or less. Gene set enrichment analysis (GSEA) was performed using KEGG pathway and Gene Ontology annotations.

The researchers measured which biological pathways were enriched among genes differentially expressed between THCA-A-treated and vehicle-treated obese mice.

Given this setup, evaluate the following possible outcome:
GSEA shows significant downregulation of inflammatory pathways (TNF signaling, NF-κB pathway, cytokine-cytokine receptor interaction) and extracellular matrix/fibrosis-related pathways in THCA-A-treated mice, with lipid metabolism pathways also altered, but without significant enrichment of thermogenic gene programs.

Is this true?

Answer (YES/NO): NO